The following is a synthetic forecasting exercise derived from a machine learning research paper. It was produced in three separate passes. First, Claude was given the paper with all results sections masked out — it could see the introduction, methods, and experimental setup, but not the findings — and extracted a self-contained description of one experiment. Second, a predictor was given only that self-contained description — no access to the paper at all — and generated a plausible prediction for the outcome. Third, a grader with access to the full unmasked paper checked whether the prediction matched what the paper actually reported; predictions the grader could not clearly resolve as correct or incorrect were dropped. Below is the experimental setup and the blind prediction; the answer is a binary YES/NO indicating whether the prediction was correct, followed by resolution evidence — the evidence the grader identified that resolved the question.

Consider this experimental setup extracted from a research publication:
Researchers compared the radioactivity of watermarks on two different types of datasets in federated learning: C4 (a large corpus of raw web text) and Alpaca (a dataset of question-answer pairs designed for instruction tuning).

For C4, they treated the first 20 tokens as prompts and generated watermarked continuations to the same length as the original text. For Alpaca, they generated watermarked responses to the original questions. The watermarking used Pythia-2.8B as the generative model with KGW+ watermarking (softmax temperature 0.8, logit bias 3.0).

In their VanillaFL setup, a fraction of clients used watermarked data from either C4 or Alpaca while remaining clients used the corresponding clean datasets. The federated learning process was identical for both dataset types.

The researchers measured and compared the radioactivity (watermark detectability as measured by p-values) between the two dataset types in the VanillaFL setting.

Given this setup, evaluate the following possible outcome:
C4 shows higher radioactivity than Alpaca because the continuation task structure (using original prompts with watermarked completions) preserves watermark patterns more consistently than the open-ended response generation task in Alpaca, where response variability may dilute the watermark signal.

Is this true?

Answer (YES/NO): NO